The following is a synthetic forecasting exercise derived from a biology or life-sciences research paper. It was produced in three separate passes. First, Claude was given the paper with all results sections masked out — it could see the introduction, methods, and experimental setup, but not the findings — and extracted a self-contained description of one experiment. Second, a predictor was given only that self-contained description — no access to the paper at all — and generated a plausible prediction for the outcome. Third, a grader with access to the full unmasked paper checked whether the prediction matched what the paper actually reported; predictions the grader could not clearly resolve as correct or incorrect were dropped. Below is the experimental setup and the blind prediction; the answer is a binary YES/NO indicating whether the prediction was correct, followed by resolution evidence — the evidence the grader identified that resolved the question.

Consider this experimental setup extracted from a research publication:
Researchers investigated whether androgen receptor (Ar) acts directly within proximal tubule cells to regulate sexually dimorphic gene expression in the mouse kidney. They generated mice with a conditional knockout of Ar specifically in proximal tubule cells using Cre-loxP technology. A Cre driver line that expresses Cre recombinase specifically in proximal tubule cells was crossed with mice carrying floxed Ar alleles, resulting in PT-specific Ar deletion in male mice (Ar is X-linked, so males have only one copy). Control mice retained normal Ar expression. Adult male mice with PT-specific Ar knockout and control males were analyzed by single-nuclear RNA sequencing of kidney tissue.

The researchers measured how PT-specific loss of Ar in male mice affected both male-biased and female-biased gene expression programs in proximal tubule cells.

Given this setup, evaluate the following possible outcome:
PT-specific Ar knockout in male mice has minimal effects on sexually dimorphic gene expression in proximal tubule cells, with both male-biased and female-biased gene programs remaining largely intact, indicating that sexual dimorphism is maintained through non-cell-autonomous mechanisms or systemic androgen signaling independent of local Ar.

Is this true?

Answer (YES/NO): NO